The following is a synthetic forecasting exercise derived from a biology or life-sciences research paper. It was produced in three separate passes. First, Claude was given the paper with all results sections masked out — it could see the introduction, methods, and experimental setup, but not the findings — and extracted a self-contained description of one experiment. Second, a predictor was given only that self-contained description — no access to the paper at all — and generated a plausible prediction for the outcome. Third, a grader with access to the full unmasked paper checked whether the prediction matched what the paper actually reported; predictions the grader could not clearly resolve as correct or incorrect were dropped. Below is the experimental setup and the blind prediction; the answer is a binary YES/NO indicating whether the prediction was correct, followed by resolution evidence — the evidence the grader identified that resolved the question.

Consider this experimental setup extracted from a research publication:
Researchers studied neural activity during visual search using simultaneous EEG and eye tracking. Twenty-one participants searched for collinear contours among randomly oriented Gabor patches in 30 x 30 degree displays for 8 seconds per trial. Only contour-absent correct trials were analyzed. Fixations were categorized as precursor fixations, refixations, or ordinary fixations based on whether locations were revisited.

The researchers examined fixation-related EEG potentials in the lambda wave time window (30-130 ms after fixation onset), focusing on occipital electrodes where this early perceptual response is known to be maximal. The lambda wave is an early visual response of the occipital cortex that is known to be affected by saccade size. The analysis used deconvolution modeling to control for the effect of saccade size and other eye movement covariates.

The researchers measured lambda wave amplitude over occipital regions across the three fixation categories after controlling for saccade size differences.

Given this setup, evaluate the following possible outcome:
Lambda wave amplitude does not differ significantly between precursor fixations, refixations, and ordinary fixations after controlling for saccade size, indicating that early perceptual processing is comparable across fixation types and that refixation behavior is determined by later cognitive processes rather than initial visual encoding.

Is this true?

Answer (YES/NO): YES